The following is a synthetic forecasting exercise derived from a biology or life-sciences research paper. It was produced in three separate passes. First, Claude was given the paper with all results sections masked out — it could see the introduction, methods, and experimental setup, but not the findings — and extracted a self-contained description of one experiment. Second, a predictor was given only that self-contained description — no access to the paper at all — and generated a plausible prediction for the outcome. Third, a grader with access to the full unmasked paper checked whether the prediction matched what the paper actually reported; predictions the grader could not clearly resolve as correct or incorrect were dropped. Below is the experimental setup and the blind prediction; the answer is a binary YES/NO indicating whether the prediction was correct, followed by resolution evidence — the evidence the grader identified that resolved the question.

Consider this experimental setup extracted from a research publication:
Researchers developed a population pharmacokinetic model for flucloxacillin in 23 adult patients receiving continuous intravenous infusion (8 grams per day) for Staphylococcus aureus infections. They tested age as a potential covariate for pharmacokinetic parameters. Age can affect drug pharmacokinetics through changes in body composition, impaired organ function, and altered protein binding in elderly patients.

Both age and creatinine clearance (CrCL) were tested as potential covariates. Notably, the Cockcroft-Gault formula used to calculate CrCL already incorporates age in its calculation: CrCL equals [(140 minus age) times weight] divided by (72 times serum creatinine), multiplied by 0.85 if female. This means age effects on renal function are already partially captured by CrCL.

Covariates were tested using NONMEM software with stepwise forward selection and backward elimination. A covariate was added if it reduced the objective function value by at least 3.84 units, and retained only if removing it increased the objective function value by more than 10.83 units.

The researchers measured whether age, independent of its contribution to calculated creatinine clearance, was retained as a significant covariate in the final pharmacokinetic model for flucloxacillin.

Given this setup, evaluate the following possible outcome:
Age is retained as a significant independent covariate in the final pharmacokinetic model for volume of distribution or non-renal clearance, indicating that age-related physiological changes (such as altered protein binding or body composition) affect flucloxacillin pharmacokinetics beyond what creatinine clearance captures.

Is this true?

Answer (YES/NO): NO